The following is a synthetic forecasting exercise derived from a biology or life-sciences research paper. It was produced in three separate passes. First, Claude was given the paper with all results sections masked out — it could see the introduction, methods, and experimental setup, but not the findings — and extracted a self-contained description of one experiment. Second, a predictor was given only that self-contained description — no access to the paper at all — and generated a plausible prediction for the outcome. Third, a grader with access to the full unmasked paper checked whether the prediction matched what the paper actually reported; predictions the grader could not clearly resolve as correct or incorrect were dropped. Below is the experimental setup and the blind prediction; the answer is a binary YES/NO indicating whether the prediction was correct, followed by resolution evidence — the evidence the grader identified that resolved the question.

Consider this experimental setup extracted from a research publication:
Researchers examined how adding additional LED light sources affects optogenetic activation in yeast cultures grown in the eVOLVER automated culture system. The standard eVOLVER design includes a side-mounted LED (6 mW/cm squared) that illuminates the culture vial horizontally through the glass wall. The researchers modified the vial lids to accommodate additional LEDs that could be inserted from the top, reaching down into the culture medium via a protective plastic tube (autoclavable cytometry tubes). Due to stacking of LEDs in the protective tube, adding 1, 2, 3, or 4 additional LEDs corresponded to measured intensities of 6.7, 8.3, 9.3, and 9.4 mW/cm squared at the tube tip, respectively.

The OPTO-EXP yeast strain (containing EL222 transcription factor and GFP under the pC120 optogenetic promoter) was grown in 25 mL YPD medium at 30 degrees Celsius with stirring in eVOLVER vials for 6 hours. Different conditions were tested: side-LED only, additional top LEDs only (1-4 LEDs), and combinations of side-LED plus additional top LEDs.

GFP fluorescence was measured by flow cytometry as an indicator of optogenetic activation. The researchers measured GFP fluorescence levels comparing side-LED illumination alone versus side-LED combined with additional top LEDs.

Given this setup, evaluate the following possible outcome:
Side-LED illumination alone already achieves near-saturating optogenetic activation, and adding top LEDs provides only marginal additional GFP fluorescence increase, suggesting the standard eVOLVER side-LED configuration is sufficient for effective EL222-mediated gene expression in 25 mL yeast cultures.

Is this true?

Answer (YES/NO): NO